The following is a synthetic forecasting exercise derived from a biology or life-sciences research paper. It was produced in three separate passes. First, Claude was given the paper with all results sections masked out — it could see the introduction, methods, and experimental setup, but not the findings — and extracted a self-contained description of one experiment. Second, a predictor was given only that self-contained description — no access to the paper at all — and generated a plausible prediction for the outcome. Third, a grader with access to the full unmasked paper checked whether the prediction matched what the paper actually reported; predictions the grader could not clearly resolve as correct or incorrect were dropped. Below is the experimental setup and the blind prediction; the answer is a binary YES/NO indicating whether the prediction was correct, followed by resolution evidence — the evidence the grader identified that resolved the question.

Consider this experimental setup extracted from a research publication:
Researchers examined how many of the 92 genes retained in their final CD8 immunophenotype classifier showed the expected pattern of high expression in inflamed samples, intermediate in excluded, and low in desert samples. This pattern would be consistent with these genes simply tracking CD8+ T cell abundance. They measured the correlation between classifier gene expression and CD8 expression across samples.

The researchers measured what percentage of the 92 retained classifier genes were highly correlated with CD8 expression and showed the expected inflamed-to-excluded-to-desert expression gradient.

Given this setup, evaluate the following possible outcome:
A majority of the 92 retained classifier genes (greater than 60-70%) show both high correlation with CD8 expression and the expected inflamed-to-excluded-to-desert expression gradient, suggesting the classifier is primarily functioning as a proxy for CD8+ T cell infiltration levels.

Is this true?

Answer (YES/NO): NO